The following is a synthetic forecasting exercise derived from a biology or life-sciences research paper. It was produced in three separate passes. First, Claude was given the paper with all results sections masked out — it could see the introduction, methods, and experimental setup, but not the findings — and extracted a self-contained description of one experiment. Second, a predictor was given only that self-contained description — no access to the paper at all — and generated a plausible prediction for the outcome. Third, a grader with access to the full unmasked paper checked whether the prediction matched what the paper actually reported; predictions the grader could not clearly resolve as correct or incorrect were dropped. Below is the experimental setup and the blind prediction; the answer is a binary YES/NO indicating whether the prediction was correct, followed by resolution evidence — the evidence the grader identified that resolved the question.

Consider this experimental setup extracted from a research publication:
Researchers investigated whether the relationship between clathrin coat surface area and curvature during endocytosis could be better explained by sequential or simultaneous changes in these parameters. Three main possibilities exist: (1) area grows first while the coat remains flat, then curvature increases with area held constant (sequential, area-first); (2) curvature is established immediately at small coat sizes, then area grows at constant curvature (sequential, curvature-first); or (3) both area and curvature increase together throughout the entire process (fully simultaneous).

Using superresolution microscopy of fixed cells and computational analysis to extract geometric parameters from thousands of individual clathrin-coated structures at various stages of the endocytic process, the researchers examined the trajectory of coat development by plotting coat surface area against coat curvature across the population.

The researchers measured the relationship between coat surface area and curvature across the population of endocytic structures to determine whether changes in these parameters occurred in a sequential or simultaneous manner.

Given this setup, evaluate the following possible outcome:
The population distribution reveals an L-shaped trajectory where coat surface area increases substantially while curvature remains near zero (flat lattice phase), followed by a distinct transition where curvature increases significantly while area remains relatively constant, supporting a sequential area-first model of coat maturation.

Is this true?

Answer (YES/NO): NO